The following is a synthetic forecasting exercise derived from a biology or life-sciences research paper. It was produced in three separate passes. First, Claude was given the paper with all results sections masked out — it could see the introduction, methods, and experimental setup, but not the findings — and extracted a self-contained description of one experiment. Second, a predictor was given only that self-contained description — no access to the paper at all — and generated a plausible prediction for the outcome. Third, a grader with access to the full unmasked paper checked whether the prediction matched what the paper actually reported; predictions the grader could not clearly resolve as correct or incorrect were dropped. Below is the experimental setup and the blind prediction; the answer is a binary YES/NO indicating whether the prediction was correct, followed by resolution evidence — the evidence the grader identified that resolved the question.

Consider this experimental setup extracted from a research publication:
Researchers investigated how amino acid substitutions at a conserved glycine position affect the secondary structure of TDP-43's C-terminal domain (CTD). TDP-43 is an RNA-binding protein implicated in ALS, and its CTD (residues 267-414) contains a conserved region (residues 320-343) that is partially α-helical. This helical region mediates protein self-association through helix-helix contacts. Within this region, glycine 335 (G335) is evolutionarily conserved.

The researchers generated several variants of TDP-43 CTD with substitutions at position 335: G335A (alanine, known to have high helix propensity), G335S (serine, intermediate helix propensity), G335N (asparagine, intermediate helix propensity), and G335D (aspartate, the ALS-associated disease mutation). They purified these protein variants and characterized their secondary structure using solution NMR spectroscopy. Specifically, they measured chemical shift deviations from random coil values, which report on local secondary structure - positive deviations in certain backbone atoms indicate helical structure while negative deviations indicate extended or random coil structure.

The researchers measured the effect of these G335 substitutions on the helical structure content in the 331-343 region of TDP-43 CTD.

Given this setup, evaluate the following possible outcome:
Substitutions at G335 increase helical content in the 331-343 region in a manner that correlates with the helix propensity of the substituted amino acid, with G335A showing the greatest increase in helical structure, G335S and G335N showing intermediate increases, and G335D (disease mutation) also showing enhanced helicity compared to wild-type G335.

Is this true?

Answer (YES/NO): YES